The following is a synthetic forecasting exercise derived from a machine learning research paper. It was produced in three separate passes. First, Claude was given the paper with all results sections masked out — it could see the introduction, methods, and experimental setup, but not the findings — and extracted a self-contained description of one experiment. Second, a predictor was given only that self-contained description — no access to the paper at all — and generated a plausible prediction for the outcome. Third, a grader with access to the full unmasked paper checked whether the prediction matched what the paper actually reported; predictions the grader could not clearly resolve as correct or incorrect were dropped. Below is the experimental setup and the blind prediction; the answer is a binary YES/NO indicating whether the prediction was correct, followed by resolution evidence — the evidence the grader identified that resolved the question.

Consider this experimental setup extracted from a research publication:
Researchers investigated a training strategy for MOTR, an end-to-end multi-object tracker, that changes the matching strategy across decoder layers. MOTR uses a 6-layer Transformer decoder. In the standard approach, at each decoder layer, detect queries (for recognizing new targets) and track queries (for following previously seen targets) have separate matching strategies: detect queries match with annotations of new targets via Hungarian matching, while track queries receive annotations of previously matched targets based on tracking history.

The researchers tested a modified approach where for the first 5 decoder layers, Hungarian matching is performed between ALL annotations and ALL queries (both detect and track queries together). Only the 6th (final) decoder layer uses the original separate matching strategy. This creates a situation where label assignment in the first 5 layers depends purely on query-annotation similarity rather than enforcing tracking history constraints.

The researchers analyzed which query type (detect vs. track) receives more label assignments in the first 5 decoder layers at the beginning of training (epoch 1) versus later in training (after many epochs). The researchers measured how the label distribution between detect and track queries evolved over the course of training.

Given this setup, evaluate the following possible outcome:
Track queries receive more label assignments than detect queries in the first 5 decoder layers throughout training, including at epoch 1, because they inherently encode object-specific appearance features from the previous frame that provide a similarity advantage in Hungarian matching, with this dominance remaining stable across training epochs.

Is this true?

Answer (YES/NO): NO